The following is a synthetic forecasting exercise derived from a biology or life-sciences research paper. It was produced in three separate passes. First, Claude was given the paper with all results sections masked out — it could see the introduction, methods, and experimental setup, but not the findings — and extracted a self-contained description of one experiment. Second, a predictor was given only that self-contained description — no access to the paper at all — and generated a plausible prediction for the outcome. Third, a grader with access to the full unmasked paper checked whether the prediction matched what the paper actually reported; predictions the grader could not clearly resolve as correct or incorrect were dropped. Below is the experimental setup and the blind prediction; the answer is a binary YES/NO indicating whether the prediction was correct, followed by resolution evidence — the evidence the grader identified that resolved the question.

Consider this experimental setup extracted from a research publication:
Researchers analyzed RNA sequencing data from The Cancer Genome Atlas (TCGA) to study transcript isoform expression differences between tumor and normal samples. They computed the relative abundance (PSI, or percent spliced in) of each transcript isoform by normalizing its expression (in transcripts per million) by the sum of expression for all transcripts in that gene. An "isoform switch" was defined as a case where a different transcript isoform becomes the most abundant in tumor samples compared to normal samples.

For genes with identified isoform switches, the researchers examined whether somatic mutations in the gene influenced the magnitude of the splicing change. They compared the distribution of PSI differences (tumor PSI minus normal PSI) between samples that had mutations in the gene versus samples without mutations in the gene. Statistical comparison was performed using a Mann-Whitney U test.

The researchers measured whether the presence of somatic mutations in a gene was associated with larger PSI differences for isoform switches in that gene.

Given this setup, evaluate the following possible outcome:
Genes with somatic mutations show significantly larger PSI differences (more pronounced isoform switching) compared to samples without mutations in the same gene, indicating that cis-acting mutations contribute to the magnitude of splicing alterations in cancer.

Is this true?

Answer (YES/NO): NO